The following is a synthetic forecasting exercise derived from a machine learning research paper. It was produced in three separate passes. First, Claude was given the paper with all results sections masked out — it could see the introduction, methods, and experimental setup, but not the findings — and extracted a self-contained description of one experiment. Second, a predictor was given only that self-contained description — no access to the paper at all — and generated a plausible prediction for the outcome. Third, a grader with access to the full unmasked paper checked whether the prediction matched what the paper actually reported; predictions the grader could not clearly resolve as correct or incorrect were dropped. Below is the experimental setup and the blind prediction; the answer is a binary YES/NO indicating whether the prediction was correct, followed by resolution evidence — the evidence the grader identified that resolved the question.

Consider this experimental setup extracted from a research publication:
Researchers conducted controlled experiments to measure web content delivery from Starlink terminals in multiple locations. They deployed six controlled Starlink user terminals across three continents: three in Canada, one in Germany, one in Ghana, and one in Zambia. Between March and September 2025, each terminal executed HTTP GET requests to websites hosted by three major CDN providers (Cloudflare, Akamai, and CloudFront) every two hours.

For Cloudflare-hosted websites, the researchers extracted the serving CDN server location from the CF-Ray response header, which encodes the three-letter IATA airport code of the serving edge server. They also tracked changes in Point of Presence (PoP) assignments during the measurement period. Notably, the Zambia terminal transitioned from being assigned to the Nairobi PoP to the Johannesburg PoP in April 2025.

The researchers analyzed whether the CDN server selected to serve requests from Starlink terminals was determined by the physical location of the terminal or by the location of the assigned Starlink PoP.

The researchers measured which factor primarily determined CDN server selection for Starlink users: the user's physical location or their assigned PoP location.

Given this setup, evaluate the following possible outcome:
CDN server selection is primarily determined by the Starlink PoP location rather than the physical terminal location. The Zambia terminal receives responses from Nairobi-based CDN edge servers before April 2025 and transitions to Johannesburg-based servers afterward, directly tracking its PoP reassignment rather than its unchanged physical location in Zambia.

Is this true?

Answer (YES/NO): NO